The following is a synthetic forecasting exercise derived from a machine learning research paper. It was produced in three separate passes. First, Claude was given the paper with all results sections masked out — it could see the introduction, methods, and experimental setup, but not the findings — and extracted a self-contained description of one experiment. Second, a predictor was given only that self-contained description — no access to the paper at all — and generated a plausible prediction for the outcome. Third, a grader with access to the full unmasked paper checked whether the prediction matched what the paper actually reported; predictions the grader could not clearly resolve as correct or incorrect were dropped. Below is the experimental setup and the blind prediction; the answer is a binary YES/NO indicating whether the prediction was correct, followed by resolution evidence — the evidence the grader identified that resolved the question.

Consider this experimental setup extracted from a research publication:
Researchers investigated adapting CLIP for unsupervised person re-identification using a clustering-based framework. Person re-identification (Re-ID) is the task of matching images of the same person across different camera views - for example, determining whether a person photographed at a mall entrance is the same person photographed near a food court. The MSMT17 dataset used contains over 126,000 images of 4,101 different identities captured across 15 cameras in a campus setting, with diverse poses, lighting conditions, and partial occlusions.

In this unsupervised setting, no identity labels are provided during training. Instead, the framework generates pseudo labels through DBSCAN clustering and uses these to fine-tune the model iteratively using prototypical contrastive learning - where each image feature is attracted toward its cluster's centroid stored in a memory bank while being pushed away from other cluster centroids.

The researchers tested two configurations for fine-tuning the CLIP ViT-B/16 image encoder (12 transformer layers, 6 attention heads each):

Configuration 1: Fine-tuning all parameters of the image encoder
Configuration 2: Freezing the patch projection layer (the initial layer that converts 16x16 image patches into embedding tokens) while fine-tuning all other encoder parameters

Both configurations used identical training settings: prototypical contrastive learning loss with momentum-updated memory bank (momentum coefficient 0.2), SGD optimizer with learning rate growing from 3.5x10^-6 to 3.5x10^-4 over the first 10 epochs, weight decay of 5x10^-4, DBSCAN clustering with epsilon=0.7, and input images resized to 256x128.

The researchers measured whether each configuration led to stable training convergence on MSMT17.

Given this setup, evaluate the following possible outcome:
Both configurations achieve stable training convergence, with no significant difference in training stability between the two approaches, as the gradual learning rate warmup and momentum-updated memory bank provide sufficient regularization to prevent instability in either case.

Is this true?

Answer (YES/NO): NO